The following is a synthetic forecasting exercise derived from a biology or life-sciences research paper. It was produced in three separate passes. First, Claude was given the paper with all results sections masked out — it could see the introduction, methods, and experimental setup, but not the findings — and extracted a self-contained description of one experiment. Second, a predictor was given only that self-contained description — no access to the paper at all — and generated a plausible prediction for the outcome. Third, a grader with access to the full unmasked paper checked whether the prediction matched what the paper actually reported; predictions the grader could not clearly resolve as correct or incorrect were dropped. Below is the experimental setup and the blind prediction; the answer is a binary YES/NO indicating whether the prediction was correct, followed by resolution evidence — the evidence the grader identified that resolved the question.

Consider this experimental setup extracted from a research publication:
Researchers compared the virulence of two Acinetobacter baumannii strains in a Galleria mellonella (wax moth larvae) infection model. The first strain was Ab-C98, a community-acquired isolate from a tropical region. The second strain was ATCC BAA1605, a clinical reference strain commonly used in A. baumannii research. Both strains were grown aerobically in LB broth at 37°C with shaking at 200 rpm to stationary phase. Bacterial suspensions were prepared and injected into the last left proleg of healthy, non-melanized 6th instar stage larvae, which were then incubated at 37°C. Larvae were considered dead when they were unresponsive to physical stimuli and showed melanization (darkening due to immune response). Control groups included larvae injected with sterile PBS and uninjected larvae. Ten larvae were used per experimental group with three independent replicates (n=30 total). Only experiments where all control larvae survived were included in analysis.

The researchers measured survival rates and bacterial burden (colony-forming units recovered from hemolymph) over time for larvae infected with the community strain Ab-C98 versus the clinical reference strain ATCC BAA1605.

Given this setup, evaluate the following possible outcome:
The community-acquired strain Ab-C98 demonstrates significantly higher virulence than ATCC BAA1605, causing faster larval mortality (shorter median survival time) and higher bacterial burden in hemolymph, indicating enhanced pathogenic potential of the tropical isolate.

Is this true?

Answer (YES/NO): YES